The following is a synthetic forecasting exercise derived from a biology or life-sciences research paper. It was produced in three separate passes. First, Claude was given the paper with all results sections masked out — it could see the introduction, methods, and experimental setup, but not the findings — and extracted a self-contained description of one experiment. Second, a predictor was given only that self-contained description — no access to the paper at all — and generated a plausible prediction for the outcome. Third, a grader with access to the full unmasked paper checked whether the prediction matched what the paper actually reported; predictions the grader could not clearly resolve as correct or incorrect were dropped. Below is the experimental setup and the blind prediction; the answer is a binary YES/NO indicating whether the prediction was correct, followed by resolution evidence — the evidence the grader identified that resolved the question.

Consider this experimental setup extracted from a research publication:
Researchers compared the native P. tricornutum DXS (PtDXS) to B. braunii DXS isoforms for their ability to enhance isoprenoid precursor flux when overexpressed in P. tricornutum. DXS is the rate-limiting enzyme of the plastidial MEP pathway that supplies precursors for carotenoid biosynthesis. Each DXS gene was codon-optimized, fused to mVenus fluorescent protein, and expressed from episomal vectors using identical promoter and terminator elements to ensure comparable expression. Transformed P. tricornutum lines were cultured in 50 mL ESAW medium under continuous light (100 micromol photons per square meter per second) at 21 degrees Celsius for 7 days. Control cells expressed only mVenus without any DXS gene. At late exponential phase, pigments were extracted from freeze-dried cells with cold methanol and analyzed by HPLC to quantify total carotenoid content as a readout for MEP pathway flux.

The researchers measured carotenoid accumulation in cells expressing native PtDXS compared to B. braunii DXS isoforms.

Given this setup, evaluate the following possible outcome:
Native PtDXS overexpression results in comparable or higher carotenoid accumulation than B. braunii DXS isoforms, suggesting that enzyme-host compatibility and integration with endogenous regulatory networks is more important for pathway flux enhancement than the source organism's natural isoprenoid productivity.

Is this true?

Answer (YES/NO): YES